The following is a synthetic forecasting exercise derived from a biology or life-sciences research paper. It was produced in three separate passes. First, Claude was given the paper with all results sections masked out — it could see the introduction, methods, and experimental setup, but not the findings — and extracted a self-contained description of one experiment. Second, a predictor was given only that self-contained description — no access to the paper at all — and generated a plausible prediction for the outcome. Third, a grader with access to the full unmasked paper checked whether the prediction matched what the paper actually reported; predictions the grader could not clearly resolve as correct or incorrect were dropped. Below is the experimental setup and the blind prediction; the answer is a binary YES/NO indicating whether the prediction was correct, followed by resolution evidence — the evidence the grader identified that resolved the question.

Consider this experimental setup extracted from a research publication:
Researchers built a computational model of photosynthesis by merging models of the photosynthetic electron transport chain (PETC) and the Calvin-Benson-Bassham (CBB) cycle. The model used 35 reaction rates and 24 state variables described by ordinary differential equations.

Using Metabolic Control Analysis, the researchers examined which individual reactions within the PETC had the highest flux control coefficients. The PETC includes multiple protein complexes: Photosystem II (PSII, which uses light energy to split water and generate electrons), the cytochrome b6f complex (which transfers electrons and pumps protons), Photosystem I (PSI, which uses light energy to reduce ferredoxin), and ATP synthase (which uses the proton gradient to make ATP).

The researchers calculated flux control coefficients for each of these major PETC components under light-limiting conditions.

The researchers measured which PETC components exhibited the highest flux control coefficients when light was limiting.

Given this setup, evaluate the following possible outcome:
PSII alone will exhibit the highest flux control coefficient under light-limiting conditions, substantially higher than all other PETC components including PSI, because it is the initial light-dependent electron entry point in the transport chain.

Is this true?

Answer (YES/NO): NO